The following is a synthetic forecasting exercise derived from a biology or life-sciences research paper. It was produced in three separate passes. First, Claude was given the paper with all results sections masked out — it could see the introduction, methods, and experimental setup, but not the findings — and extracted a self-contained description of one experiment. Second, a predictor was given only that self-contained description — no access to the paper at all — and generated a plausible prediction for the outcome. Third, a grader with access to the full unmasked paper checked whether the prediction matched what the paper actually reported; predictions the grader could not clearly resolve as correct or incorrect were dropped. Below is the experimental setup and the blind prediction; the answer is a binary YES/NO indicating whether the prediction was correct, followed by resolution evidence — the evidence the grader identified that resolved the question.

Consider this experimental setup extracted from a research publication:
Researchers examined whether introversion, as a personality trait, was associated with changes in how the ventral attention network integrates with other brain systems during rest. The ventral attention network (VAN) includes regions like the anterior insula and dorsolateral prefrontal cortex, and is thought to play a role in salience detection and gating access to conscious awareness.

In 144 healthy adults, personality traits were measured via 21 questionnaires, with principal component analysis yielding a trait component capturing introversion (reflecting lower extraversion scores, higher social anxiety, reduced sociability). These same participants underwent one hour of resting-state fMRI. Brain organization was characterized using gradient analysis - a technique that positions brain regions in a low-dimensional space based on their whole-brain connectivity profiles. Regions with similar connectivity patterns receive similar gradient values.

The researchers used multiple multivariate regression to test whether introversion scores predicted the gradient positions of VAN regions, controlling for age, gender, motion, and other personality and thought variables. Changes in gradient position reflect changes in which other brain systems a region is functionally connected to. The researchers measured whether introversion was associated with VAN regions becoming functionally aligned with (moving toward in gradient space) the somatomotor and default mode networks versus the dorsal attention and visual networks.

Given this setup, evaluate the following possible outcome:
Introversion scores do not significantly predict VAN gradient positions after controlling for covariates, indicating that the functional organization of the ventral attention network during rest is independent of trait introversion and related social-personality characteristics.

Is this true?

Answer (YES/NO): NO